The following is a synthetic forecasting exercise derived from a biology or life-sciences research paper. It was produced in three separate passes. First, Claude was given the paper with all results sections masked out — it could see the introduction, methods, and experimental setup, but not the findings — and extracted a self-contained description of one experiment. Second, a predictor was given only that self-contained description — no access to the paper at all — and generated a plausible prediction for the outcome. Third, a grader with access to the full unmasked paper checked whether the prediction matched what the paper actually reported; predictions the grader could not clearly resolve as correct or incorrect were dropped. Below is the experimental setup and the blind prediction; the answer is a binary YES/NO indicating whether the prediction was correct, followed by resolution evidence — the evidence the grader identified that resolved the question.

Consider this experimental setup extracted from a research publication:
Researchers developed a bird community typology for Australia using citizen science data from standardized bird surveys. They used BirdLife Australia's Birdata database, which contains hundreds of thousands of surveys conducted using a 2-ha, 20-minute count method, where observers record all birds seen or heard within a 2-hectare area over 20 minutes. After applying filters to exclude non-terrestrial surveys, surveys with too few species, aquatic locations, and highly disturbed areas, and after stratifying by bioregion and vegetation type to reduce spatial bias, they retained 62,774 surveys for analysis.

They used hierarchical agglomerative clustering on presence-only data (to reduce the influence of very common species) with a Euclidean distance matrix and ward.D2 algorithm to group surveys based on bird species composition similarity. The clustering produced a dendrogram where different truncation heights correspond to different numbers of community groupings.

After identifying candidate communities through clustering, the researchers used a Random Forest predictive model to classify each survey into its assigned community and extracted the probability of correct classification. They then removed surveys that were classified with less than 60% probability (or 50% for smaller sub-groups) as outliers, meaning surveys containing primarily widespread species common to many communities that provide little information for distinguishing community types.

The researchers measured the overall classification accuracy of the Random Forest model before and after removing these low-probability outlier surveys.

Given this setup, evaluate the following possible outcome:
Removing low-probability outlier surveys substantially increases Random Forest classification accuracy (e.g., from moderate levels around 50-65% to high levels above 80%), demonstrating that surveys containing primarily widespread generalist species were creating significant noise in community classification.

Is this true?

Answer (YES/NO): NO